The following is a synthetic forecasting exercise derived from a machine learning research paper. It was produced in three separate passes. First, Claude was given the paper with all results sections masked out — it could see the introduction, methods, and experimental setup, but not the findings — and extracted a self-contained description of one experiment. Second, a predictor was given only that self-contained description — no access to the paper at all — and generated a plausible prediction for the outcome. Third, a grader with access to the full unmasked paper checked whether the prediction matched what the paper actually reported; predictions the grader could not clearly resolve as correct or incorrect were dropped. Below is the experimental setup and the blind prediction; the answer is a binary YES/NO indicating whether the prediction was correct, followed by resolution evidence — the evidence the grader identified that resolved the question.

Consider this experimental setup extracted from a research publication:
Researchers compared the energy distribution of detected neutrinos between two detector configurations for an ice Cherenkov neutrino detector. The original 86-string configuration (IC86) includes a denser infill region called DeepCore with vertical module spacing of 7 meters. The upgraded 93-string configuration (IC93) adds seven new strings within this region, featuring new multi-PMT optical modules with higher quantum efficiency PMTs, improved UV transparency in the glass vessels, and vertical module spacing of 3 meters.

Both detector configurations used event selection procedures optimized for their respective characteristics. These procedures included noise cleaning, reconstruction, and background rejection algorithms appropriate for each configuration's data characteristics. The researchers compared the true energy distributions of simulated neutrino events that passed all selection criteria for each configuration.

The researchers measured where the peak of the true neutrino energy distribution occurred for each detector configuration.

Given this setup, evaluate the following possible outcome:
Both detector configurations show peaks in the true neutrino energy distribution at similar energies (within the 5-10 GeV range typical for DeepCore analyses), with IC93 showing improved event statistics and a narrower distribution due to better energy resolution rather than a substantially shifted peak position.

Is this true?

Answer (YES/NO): NO